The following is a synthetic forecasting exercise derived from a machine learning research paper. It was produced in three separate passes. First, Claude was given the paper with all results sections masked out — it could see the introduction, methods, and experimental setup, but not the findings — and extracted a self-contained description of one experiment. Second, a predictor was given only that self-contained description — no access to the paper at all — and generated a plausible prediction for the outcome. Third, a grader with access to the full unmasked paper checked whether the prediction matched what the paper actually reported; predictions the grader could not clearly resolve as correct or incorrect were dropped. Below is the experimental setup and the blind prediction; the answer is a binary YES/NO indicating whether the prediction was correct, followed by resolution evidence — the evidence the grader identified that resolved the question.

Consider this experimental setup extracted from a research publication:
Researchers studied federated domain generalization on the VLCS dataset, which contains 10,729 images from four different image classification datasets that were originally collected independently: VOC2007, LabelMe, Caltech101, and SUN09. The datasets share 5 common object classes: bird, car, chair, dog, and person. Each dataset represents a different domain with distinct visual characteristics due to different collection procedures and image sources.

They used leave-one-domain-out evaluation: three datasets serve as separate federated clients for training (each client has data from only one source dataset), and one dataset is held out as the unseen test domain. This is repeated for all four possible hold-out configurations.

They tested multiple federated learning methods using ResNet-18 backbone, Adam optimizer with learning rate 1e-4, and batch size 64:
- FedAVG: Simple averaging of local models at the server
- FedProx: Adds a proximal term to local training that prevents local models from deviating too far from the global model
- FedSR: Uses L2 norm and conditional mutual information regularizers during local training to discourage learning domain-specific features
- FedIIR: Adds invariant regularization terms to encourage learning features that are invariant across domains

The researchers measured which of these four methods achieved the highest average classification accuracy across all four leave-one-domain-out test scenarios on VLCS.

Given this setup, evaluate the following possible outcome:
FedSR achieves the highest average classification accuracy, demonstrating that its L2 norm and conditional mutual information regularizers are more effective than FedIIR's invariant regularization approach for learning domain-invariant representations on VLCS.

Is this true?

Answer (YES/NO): NO